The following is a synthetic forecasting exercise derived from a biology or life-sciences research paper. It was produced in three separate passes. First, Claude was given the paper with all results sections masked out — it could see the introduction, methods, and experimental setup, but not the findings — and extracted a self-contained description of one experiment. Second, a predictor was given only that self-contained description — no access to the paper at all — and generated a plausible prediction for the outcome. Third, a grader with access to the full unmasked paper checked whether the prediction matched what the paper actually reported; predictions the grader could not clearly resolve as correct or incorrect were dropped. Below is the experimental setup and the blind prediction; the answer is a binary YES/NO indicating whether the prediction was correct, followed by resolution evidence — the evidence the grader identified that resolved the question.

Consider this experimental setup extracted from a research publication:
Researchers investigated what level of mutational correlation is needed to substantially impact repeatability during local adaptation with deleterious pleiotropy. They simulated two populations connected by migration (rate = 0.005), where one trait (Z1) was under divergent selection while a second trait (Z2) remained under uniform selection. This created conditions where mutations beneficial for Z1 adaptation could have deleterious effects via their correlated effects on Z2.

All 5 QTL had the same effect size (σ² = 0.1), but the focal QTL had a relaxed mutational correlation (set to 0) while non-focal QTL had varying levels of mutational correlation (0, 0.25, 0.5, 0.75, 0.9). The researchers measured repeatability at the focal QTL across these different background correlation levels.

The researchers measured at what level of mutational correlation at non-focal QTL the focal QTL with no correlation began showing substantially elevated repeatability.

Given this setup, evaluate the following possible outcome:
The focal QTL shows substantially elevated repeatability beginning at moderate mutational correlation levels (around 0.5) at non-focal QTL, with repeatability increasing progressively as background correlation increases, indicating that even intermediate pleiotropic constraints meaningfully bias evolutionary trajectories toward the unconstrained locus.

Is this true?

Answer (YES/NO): NO